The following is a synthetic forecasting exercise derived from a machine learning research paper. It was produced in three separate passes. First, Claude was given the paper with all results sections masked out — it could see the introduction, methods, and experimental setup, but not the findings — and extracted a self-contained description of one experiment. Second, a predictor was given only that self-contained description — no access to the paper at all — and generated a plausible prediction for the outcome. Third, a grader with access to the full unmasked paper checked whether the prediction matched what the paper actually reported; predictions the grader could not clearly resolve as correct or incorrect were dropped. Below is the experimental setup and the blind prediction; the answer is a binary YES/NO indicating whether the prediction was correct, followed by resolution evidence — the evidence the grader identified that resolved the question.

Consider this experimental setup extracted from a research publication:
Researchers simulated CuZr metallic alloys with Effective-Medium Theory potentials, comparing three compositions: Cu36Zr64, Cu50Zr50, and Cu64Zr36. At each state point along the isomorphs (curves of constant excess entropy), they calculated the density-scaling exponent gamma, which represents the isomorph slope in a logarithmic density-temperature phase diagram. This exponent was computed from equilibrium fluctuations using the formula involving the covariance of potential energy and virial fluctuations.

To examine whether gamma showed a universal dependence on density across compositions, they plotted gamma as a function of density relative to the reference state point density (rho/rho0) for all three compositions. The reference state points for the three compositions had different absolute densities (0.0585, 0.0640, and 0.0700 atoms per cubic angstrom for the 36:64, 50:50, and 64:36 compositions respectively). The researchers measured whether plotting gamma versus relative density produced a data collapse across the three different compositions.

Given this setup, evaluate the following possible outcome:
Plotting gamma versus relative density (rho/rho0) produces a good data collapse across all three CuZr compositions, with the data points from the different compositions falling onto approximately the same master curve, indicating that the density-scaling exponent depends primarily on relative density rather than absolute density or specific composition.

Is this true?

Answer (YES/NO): YES